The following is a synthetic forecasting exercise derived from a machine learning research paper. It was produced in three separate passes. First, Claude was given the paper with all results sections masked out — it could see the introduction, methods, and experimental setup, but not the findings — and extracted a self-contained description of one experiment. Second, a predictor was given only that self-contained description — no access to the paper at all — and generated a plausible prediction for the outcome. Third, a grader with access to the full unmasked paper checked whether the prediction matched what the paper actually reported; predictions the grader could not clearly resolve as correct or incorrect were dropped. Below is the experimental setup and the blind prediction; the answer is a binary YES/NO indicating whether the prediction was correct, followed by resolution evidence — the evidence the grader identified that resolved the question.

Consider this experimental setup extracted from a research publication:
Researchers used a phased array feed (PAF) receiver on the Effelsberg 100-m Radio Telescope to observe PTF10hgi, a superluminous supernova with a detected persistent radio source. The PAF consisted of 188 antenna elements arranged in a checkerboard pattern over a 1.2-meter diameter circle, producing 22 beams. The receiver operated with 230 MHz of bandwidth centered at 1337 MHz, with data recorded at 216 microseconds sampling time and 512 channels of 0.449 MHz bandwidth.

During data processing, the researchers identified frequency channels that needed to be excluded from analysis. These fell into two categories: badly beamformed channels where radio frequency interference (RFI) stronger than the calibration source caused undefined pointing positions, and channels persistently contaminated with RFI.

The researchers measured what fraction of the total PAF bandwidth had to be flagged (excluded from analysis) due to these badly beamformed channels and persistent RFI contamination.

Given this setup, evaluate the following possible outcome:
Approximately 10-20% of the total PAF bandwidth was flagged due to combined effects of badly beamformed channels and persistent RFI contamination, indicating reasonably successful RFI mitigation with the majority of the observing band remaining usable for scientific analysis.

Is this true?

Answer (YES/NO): NO